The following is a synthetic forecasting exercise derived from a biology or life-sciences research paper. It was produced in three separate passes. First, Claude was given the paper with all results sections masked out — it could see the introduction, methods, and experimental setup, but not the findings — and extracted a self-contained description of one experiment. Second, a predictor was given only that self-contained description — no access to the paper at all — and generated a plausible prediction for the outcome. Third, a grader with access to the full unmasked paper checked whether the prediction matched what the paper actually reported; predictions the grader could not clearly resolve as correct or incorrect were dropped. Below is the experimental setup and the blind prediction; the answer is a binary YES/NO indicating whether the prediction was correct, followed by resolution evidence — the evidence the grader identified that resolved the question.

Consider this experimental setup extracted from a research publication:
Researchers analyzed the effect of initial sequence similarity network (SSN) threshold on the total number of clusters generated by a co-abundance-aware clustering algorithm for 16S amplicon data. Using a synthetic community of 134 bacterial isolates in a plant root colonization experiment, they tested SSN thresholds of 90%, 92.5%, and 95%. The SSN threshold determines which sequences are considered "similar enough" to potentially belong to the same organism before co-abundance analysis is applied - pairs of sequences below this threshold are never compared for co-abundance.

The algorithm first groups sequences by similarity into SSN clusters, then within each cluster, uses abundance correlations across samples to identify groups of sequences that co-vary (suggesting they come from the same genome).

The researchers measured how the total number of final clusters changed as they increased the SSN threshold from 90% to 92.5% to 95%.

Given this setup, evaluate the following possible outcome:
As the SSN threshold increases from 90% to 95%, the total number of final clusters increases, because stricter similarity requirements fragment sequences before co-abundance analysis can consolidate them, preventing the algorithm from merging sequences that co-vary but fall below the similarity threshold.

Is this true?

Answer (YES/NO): YES